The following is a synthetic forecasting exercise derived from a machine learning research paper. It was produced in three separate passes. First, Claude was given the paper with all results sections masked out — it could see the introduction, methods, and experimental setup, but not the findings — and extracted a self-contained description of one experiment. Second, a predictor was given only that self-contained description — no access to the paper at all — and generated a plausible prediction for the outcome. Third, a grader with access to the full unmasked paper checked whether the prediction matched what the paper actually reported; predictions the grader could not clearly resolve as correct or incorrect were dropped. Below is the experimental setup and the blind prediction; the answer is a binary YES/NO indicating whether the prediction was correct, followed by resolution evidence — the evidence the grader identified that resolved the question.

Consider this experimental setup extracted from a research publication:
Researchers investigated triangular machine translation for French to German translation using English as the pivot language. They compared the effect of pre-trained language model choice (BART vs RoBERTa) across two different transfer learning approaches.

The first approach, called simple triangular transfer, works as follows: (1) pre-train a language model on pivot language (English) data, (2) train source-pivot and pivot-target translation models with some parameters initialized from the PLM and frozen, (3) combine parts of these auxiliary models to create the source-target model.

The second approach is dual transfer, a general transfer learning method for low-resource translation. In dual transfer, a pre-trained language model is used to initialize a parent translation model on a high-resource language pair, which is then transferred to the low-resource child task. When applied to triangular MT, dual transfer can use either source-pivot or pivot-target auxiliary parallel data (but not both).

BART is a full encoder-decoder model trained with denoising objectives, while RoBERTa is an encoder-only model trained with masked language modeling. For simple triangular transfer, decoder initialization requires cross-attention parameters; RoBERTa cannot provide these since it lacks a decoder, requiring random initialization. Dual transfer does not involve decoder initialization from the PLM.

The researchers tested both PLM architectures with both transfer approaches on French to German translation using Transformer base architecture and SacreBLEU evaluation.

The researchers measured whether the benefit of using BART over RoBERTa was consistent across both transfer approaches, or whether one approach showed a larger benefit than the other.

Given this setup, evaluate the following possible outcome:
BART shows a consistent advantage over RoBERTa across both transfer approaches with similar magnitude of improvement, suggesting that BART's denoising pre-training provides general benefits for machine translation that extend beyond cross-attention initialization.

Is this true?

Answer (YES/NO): NO